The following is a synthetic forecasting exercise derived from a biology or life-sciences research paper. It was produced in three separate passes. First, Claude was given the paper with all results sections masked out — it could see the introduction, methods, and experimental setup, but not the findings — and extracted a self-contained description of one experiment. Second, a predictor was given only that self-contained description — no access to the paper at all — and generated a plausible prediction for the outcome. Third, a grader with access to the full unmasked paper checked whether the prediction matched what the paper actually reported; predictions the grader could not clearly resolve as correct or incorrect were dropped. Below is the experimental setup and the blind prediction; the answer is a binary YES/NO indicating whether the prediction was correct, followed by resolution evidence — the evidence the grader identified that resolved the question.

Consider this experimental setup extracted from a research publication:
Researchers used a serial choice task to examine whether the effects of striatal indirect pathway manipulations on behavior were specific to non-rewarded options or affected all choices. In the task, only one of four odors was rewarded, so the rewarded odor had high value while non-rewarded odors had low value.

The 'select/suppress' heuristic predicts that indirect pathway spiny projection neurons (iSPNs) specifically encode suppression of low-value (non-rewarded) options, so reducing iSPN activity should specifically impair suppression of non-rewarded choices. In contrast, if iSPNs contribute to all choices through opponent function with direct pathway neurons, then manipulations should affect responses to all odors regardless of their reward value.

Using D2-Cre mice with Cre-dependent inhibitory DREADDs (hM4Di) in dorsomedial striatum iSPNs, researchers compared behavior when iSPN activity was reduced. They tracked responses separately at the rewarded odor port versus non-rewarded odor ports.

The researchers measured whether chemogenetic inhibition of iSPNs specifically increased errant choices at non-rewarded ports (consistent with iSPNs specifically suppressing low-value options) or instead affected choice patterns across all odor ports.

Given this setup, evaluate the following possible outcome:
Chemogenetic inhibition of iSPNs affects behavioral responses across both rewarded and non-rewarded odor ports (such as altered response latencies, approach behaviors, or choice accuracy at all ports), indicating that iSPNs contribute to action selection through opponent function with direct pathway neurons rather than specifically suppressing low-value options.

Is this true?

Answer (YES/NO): NO